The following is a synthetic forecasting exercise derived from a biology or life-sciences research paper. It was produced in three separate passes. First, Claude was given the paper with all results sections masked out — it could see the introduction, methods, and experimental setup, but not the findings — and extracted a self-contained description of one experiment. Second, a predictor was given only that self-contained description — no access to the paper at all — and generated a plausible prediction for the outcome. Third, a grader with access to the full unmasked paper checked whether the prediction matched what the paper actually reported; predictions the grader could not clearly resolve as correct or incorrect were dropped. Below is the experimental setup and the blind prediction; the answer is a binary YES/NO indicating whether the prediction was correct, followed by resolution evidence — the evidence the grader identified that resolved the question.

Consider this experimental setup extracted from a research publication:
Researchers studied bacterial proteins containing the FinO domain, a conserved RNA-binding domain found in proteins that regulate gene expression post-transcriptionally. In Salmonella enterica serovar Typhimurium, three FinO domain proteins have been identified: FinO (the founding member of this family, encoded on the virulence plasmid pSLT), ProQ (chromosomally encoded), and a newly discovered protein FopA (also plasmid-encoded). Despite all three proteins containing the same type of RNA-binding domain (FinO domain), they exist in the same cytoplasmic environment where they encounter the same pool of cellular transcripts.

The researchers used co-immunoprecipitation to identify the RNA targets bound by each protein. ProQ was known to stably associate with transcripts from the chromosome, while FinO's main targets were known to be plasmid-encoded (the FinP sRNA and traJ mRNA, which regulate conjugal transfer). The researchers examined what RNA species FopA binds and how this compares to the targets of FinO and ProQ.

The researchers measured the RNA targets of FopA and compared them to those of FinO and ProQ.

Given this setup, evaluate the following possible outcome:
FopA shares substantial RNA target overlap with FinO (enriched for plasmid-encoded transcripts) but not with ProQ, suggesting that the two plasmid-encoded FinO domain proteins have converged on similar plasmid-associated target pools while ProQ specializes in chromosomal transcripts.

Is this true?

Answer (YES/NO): NO